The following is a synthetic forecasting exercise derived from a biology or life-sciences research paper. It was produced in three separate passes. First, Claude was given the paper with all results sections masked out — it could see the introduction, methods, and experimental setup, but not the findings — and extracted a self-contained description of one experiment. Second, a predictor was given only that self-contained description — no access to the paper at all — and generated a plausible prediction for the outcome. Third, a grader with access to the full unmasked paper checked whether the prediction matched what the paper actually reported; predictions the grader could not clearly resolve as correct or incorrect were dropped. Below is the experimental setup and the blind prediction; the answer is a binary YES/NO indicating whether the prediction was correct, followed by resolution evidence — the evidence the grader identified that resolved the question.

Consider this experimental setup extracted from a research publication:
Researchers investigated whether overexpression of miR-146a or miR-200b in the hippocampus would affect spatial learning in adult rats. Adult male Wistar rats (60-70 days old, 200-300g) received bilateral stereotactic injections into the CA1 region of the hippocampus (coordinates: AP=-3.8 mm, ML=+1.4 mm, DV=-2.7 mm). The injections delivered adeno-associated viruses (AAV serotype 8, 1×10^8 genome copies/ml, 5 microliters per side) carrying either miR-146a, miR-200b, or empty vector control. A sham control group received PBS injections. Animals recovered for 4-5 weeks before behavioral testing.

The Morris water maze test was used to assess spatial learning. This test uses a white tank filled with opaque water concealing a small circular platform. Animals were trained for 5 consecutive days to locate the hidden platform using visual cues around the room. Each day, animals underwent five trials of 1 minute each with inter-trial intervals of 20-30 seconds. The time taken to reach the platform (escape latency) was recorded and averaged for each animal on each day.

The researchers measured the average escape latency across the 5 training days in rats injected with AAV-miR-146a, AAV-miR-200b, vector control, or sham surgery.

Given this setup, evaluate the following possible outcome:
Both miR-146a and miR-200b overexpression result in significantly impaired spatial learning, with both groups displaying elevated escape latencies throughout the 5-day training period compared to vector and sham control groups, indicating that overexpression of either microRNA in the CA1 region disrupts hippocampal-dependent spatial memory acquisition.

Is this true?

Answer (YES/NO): YES